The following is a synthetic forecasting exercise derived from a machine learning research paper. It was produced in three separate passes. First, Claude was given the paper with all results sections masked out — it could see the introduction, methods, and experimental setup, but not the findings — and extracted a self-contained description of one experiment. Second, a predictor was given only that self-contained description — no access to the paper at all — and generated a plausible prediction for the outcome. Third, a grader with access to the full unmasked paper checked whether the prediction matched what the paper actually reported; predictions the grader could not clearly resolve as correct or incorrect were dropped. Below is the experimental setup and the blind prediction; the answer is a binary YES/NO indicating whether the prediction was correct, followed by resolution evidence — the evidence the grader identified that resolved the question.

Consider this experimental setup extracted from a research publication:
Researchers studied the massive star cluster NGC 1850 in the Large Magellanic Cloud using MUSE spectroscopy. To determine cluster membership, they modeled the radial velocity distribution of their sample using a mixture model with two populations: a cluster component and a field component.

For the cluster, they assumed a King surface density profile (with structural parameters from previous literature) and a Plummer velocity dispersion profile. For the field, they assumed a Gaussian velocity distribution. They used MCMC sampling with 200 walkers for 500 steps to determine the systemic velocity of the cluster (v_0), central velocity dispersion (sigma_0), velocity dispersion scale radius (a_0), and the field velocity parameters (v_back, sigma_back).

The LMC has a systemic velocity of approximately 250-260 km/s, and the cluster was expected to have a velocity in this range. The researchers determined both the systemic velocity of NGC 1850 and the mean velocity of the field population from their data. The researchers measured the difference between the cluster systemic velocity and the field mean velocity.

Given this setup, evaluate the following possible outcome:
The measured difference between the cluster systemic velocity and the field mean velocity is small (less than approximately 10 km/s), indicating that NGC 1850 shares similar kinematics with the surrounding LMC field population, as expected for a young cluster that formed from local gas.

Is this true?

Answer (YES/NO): YES